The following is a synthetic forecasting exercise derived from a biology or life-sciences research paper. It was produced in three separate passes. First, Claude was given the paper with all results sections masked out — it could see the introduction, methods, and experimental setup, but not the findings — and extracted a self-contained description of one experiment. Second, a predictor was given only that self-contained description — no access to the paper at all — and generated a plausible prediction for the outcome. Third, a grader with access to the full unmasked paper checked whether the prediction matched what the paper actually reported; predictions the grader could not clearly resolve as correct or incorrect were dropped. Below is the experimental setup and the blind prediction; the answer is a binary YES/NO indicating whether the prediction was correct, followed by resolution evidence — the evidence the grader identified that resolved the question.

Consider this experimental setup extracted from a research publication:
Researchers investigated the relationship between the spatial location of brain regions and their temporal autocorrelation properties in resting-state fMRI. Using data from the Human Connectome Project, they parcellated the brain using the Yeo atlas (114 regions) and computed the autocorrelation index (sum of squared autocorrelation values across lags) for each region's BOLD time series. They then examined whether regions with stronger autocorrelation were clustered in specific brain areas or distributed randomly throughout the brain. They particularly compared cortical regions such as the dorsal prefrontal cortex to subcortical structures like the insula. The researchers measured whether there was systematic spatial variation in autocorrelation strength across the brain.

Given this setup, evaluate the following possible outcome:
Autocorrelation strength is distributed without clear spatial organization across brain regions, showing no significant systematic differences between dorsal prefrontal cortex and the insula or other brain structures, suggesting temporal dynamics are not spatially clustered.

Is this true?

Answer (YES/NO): NO